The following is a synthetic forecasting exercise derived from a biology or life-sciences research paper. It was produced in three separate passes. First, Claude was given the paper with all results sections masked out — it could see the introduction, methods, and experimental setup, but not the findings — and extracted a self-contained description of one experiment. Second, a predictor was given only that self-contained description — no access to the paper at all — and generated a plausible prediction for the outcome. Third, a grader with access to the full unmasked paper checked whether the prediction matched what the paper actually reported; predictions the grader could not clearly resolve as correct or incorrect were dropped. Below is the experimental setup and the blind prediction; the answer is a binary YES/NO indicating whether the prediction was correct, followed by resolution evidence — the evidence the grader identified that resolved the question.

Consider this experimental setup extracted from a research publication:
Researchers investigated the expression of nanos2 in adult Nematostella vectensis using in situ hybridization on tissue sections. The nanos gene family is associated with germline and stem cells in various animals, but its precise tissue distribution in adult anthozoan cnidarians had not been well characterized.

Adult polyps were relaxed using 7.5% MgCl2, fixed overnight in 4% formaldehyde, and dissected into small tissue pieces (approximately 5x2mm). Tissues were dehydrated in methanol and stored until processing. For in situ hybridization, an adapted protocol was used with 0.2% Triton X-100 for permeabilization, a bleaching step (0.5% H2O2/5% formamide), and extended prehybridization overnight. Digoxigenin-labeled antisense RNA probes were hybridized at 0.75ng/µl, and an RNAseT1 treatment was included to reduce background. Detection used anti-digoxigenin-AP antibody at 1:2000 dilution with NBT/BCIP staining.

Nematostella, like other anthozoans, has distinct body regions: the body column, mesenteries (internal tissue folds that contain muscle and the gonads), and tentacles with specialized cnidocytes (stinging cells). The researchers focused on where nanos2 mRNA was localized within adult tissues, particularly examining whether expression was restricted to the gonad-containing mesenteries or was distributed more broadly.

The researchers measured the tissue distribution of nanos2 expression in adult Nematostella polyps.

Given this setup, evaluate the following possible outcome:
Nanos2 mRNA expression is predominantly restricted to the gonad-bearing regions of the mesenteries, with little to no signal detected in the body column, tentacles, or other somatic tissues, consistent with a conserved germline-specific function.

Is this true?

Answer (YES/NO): NO